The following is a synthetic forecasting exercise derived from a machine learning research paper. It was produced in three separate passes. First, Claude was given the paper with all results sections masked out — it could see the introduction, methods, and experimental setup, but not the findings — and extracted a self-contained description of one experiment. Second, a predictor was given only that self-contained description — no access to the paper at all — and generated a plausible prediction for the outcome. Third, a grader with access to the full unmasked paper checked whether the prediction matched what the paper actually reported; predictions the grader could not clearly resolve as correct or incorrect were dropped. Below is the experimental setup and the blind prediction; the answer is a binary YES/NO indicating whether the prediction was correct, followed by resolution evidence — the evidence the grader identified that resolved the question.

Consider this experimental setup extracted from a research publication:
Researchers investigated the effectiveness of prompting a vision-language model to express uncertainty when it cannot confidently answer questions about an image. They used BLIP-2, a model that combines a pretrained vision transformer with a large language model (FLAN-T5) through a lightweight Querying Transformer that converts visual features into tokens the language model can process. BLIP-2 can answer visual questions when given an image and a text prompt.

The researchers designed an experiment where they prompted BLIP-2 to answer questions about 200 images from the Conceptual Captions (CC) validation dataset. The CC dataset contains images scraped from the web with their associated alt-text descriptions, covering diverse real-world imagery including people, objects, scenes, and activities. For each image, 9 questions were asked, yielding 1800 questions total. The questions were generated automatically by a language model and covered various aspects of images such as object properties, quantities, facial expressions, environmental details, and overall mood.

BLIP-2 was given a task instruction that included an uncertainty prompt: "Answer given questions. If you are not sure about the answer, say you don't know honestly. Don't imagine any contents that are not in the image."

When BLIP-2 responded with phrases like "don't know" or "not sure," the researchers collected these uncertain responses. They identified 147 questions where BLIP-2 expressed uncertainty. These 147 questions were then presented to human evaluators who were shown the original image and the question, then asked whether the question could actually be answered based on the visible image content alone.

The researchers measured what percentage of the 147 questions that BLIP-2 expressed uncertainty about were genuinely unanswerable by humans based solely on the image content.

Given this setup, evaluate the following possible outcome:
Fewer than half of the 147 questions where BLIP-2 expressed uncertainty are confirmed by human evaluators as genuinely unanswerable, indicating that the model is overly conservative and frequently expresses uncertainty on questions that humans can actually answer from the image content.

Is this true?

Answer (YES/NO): NO